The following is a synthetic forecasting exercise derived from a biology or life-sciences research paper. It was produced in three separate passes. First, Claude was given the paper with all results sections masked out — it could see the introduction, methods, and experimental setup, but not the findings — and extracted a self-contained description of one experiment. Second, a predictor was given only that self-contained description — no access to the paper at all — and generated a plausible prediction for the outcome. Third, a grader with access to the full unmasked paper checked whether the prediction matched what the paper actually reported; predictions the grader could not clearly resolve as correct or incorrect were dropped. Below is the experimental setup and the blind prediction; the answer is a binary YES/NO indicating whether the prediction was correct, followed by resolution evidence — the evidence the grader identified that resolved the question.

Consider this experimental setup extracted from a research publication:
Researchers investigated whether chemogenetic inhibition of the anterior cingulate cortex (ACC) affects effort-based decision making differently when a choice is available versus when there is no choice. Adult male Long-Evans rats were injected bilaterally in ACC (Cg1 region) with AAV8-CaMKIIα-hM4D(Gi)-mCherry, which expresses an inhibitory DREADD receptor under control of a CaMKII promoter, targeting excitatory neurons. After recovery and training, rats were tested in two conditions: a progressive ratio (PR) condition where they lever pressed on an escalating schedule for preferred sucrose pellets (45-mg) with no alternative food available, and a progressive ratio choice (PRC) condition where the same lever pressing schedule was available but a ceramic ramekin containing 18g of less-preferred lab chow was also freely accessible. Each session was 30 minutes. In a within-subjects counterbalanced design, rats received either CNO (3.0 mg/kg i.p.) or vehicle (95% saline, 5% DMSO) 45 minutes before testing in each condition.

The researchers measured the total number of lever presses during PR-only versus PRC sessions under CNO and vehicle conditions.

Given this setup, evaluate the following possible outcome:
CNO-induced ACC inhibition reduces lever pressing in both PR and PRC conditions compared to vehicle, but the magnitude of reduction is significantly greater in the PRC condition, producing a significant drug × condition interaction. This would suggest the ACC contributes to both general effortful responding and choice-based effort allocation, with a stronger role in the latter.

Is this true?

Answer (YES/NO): NO